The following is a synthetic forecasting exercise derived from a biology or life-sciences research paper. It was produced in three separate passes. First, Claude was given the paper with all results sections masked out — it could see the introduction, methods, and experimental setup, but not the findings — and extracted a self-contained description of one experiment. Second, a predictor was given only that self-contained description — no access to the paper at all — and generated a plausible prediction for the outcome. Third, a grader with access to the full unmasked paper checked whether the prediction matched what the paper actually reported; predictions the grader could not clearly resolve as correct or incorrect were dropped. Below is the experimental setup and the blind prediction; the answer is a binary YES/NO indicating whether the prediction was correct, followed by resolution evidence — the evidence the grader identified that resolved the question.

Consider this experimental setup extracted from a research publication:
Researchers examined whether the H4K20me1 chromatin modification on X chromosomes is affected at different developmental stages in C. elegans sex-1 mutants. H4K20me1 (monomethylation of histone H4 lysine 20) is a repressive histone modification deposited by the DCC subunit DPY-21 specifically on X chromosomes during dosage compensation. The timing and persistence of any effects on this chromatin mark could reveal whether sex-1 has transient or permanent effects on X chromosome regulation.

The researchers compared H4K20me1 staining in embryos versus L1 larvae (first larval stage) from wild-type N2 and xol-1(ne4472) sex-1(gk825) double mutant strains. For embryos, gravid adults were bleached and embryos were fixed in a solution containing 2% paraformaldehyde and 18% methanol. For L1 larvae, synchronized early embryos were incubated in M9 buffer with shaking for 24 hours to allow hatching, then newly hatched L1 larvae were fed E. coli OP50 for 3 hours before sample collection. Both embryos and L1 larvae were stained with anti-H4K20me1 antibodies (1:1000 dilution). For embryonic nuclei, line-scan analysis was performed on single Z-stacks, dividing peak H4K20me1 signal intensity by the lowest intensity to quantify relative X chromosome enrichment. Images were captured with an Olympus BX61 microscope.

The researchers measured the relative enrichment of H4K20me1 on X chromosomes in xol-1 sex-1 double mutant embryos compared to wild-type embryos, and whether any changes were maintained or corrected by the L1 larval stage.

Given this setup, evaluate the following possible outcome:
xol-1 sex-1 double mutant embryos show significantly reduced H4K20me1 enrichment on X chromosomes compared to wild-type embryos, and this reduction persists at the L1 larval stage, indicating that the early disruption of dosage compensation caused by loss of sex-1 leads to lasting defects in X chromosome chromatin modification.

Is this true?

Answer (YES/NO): NO